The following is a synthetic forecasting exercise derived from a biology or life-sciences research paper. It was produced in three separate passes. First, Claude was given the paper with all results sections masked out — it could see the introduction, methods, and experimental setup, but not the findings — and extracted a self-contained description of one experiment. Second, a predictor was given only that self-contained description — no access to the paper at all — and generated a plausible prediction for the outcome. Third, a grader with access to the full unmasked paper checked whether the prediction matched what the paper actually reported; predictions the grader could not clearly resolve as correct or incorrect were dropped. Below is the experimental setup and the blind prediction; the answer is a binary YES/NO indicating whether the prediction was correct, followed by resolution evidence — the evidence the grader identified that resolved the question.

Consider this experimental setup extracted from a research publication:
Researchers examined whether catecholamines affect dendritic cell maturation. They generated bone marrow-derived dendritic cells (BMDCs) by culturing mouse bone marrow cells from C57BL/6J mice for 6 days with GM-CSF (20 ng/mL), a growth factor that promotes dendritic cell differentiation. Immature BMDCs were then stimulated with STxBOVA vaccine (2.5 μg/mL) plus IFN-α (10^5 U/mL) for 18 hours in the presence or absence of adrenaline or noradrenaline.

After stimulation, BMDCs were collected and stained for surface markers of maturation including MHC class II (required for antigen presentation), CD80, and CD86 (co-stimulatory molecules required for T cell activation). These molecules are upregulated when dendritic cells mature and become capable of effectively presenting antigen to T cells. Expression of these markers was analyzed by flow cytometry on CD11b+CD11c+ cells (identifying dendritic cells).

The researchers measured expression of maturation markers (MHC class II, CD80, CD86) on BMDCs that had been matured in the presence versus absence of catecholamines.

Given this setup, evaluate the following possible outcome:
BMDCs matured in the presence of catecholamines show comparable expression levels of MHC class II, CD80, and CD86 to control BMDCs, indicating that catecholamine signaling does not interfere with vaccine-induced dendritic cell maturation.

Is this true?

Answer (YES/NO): YES